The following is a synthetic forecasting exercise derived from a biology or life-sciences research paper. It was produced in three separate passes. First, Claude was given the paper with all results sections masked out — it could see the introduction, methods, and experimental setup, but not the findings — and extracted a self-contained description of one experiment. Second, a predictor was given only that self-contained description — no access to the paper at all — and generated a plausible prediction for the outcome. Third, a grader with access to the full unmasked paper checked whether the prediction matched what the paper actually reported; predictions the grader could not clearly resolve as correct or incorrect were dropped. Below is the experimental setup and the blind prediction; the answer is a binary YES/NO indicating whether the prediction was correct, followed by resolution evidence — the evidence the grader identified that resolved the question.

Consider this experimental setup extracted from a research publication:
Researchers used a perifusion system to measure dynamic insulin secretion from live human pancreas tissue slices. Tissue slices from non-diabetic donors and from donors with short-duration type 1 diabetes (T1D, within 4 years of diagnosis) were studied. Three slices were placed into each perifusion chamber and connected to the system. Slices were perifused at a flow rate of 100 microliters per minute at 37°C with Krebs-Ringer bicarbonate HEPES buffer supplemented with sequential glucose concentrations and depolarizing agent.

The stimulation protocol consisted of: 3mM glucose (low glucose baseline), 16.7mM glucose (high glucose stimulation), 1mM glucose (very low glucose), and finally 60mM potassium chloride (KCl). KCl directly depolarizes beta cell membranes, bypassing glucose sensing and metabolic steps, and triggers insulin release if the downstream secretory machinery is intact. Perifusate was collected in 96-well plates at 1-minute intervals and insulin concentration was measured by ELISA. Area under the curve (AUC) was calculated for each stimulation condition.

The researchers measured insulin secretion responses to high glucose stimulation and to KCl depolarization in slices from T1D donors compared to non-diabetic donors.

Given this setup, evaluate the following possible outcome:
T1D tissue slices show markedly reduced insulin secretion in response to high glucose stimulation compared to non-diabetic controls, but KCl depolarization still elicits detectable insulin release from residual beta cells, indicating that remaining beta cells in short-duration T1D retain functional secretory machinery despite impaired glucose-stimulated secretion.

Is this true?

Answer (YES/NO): YES